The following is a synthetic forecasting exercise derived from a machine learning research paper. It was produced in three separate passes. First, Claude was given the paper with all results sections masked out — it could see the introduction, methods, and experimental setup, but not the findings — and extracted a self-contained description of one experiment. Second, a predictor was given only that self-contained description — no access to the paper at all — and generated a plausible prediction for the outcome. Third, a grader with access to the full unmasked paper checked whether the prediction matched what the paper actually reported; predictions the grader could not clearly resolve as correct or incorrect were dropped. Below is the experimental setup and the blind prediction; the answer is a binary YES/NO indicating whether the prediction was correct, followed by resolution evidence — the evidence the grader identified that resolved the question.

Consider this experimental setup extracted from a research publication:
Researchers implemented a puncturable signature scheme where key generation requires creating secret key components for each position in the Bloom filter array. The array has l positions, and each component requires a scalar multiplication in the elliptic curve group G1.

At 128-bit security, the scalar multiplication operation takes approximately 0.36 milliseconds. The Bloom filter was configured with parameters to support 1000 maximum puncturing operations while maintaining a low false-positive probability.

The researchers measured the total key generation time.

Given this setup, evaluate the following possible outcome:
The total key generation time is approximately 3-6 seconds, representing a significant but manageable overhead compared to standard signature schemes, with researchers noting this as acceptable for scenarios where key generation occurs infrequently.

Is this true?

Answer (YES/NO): NO